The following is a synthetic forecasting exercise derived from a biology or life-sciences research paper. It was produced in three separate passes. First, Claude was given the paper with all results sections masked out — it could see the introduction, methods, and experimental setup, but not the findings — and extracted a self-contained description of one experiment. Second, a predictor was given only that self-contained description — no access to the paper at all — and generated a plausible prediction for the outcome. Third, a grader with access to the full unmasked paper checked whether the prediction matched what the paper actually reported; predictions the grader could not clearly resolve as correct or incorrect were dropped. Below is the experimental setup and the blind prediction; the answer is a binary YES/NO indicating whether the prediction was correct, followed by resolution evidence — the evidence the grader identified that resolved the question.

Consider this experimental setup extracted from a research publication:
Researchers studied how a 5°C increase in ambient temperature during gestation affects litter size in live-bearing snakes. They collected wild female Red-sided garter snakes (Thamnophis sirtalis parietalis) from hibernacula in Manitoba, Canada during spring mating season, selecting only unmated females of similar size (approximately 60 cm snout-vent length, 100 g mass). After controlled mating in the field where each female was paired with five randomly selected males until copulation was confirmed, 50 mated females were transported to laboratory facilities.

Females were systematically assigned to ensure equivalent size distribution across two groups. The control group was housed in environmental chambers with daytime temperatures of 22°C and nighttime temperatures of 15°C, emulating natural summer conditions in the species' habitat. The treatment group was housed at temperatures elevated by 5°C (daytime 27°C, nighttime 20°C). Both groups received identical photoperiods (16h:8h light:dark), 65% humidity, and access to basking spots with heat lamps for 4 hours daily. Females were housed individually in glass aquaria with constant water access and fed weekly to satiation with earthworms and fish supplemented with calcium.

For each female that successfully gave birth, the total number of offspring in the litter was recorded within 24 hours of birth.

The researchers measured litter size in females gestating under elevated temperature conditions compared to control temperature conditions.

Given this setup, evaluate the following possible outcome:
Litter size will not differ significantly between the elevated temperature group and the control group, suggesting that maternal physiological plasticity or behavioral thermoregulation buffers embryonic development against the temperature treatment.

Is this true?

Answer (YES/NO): YES